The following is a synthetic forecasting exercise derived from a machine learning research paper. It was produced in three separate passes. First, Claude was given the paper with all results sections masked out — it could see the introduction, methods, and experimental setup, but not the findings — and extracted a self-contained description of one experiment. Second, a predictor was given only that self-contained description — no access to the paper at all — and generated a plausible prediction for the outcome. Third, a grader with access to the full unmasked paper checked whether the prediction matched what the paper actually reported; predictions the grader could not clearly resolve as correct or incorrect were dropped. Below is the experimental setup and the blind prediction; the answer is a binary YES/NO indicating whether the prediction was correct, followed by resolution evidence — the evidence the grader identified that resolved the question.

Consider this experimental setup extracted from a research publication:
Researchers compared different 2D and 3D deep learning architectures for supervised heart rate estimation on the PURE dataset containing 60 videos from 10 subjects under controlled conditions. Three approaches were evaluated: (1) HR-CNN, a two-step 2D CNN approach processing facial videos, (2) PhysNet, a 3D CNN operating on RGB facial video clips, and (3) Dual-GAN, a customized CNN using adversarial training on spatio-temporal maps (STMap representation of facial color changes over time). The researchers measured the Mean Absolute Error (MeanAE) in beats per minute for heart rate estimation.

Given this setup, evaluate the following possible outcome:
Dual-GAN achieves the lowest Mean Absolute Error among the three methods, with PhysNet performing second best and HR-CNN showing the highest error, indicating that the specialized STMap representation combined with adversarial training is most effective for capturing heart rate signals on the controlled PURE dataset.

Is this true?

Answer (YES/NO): NO